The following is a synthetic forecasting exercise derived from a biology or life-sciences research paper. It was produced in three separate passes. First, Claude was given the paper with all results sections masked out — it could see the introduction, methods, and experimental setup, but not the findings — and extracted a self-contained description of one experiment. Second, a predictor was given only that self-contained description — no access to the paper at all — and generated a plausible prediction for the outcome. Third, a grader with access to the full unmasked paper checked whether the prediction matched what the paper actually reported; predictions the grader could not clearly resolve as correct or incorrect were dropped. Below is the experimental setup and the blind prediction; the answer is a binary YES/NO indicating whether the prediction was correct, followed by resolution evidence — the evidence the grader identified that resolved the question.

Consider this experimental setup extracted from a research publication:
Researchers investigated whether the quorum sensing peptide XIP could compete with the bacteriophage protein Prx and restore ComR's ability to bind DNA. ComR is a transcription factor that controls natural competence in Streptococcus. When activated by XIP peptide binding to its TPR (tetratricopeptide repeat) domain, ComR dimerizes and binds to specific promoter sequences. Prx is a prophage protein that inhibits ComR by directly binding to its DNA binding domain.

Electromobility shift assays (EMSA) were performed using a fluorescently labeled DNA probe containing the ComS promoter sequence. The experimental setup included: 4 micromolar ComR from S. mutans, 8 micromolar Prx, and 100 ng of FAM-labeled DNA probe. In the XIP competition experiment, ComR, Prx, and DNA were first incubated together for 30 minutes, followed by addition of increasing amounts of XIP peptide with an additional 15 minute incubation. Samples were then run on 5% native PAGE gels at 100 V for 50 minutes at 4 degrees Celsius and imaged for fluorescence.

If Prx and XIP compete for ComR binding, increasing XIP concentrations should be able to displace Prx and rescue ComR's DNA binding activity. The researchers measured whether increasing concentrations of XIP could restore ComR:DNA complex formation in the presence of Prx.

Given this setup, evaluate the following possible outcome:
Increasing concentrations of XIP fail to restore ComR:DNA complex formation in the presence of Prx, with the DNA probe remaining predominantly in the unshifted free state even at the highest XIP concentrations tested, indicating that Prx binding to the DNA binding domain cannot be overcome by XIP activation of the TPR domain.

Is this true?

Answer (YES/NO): YES